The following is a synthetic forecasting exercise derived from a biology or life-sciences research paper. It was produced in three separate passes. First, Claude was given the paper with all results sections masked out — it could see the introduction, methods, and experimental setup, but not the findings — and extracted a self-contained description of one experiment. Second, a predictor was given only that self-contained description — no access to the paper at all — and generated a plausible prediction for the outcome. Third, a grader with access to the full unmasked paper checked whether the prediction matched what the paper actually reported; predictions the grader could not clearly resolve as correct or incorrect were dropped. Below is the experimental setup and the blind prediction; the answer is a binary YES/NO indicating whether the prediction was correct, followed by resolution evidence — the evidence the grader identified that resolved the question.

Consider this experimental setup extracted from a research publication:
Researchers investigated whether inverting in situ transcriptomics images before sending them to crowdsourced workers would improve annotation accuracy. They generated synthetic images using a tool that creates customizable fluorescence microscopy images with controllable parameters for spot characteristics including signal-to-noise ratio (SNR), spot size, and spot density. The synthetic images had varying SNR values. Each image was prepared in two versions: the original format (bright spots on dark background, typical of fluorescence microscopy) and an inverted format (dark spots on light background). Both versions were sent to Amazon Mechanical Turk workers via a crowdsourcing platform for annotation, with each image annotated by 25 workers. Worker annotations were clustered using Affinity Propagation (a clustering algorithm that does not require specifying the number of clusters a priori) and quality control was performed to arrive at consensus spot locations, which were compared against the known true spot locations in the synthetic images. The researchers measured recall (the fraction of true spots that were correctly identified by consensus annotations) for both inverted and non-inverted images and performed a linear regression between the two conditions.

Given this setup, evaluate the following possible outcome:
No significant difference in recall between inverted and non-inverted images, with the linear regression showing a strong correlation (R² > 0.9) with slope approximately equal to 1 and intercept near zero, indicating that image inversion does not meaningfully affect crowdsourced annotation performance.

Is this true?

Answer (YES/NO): YES